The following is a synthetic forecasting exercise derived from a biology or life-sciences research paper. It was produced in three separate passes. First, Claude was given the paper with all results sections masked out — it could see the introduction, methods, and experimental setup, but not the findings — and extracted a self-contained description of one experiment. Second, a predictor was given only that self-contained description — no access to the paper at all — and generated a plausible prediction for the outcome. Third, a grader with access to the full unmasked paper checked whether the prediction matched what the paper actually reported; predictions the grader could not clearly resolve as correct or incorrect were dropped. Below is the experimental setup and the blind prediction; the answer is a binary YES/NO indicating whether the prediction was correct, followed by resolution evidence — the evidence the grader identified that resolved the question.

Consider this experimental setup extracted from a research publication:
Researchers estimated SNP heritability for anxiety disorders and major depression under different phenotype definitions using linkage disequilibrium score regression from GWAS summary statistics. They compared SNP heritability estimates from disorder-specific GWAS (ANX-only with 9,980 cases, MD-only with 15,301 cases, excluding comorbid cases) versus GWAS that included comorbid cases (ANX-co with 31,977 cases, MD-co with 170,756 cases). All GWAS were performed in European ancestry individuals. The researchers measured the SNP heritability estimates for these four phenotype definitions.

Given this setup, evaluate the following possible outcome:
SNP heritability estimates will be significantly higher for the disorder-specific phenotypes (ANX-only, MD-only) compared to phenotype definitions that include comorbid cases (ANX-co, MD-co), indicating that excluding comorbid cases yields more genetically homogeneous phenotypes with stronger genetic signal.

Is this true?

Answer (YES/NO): NO